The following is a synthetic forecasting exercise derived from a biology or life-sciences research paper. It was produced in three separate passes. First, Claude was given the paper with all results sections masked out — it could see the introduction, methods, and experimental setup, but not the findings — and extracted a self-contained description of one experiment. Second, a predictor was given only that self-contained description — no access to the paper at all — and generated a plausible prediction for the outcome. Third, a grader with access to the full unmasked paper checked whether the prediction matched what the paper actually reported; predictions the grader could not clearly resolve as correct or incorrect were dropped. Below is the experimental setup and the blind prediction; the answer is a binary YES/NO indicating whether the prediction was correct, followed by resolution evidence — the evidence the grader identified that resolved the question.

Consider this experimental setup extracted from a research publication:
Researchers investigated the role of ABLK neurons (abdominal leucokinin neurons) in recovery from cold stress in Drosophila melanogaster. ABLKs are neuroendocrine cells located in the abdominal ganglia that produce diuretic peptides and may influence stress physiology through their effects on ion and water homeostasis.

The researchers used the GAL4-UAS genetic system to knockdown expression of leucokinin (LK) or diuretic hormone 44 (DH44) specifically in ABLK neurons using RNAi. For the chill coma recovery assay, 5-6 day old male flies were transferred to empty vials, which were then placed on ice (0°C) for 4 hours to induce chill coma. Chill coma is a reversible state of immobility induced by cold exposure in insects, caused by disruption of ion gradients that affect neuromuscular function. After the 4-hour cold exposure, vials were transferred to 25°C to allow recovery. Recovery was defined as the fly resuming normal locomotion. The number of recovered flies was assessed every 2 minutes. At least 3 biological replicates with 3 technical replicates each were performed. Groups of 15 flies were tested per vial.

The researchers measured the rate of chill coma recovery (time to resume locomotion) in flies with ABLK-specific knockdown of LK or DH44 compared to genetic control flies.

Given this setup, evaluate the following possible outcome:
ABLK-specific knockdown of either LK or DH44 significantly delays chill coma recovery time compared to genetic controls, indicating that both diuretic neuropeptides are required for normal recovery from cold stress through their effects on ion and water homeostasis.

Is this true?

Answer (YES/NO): YES